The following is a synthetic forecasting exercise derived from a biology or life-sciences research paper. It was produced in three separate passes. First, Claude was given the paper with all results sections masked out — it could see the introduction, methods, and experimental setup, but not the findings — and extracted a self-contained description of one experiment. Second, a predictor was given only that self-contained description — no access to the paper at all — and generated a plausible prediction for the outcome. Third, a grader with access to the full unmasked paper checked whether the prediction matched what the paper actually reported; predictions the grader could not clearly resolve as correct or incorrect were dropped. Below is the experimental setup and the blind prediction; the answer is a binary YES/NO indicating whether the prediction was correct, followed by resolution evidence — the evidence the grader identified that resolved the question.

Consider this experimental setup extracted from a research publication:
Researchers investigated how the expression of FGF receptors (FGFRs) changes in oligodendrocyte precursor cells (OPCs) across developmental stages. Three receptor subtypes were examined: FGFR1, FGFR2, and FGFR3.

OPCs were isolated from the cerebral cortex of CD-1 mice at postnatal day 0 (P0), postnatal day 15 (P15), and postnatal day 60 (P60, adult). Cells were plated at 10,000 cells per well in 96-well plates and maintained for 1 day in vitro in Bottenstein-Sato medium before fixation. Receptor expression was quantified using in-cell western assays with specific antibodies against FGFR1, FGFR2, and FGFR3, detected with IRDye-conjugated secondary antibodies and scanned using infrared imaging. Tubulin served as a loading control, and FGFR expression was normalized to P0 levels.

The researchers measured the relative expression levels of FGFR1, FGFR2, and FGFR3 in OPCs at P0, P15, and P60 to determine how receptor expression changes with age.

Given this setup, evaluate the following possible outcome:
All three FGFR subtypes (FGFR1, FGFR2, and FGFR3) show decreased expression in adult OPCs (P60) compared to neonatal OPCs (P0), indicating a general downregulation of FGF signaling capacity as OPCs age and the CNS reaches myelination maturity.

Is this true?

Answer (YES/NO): NO